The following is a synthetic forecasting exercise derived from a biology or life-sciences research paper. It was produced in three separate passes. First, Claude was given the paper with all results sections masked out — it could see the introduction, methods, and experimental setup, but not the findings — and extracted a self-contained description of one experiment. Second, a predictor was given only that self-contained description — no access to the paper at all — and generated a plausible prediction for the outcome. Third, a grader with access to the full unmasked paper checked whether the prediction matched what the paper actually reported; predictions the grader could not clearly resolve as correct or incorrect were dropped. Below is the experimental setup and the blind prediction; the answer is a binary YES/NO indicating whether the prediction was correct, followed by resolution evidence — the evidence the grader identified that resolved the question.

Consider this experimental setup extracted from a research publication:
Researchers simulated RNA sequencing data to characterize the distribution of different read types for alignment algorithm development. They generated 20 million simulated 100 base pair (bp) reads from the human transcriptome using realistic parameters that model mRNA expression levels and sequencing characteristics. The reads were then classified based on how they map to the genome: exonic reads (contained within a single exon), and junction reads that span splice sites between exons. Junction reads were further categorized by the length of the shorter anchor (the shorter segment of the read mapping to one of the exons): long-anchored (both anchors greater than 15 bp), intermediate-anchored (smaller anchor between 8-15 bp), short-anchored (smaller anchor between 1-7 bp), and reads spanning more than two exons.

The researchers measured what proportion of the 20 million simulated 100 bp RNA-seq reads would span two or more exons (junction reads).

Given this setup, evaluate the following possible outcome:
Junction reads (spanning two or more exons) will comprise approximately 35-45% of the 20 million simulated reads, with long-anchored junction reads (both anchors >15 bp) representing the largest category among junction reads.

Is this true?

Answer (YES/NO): YES